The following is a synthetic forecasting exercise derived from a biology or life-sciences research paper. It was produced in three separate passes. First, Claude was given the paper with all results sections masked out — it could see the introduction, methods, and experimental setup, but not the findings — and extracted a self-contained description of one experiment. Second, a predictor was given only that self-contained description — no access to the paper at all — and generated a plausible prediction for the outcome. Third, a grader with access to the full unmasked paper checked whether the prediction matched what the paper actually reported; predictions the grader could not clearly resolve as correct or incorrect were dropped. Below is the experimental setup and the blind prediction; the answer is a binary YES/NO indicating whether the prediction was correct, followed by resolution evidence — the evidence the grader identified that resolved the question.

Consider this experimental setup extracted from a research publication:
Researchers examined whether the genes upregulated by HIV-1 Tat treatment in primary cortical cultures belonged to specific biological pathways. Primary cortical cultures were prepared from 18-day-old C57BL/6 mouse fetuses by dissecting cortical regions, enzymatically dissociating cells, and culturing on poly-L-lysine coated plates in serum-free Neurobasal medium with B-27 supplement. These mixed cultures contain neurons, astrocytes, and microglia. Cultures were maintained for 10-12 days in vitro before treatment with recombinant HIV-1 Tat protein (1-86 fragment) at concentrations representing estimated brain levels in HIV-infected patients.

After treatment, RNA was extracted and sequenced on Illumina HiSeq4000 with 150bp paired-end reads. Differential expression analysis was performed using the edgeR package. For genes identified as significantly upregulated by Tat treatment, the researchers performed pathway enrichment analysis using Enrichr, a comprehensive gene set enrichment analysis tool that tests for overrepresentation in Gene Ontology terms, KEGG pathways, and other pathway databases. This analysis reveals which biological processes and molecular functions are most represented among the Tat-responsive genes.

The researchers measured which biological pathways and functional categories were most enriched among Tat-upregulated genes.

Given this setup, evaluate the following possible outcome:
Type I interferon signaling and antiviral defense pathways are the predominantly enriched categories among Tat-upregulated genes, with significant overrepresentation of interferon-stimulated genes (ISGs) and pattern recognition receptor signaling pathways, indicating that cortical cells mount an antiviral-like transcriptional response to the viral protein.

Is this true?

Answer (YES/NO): NO